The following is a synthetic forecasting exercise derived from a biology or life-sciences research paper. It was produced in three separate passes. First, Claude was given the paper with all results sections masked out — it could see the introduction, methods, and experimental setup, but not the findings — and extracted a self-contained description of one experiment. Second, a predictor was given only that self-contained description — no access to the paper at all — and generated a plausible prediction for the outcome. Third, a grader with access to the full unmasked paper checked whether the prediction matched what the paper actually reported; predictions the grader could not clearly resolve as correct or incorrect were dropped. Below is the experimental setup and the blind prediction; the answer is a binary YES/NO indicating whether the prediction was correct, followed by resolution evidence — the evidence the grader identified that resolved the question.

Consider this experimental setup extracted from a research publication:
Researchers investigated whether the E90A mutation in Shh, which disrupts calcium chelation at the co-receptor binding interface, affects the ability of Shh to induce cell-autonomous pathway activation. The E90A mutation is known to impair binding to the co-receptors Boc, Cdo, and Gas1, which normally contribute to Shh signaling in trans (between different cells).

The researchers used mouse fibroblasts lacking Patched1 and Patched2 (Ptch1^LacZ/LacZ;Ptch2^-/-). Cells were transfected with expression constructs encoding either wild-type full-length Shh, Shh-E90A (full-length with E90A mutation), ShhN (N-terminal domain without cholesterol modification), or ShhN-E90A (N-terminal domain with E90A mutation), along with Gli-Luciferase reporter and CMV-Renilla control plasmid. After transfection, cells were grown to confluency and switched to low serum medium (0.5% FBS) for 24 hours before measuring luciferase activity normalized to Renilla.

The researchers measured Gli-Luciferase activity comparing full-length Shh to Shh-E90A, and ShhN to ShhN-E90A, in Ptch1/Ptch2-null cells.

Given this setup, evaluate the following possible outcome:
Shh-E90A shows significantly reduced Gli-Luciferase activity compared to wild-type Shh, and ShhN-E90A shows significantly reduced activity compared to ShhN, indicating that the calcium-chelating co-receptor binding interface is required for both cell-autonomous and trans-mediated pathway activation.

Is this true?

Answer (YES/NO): NO